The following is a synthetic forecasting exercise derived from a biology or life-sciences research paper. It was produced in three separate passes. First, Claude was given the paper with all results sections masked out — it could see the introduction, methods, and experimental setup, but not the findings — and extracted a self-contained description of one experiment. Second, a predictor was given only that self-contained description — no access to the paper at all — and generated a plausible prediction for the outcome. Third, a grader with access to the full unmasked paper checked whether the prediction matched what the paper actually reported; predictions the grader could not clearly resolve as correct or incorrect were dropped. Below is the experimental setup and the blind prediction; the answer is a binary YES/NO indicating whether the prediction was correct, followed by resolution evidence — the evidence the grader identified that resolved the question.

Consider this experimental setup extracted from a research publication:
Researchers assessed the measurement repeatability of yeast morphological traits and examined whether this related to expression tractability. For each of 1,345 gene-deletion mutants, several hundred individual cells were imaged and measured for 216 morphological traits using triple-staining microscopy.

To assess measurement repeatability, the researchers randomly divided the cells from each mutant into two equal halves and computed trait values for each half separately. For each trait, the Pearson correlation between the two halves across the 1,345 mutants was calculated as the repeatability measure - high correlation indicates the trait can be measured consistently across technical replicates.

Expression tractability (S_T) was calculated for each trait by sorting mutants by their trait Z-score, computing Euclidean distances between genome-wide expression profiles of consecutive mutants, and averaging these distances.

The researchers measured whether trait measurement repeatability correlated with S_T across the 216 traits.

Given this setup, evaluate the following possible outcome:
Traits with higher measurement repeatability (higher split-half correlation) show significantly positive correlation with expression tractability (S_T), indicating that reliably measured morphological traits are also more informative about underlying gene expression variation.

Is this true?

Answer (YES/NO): NO